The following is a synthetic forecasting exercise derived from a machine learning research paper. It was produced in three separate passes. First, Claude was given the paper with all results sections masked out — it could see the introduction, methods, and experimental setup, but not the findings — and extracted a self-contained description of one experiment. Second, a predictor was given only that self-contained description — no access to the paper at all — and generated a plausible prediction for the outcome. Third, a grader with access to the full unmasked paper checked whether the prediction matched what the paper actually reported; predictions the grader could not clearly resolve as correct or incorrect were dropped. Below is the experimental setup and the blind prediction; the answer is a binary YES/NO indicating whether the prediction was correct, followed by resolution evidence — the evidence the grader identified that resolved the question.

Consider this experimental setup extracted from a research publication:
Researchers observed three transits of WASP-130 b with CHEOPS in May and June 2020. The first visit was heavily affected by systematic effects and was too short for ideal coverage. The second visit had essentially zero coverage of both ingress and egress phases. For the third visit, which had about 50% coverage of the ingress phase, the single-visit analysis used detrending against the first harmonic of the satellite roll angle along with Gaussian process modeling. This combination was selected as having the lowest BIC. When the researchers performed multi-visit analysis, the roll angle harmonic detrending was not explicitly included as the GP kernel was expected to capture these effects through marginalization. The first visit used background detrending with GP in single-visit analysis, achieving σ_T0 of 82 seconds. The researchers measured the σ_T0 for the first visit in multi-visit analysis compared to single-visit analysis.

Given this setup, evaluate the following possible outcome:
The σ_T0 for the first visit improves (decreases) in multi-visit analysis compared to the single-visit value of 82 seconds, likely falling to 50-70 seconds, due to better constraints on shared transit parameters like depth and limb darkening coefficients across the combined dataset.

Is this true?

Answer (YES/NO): NO